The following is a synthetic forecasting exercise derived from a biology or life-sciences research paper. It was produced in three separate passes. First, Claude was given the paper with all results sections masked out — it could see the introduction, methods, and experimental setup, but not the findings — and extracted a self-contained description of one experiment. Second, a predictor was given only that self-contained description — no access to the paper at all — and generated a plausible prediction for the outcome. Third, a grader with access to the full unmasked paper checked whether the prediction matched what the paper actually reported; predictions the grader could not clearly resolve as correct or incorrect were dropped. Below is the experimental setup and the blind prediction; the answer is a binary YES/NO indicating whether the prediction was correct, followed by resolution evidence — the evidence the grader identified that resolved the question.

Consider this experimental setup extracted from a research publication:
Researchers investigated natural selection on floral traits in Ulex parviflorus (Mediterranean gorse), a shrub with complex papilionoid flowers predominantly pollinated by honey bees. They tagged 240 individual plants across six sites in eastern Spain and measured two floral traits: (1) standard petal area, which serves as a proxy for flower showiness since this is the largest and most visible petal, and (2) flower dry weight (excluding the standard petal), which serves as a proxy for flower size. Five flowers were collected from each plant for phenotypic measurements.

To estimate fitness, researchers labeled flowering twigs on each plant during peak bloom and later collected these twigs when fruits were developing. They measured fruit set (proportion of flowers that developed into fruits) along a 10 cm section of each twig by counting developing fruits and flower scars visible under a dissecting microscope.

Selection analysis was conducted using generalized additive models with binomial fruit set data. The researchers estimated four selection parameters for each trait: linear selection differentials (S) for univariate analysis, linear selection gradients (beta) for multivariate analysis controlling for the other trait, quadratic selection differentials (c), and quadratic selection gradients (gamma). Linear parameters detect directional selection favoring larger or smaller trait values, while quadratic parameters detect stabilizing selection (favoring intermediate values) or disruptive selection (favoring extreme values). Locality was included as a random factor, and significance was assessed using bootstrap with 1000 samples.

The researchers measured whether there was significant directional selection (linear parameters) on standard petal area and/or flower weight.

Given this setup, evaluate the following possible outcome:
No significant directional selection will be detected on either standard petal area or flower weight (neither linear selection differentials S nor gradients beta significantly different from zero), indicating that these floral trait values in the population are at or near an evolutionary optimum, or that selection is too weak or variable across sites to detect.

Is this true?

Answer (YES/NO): YES